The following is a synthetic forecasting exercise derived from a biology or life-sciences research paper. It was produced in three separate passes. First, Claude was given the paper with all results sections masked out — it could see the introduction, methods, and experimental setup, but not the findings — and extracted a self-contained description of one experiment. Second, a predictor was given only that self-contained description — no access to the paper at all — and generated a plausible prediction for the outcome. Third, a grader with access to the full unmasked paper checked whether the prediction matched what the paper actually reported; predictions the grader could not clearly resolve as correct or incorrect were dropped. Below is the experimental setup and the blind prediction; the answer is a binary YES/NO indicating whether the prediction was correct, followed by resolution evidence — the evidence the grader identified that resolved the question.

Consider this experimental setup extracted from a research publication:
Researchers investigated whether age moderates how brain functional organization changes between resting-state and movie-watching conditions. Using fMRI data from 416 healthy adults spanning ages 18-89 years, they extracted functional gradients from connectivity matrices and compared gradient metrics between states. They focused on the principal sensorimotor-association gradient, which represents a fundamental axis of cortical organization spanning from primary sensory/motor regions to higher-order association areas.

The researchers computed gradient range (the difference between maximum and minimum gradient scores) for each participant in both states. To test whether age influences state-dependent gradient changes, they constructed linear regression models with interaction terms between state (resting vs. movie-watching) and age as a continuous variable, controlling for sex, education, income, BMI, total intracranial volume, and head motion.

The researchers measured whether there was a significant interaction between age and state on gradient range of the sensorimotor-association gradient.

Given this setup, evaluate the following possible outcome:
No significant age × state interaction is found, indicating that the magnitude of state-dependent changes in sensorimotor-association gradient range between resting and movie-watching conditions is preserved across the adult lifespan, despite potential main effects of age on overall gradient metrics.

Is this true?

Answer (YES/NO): NO